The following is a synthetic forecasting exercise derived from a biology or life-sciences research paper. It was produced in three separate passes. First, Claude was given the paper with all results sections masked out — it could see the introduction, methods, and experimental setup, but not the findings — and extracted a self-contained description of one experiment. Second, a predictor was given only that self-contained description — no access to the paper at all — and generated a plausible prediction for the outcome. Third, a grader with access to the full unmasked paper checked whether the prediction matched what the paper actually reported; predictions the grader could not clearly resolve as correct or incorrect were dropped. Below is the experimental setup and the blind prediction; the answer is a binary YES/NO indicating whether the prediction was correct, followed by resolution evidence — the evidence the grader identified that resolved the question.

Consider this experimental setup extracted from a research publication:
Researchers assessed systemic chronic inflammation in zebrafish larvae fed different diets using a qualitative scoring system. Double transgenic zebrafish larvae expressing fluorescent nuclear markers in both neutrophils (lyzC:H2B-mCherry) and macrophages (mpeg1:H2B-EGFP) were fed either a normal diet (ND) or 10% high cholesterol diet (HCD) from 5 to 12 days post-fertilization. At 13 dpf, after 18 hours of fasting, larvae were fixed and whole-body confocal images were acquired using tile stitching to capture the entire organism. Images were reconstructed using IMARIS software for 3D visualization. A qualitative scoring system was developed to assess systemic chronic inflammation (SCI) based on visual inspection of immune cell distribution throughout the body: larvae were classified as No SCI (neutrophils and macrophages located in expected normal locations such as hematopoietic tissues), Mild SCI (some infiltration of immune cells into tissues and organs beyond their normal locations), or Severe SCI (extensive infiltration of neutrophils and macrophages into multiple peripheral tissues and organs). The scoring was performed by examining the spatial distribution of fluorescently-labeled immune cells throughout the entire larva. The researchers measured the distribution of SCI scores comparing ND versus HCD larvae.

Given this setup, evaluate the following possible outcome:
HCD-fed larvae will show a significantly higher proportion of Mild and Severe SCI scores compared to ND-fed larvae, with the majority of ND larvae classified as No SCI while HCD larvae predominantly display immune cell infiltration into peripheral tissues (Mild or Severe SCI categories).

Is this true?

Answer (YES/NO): YES